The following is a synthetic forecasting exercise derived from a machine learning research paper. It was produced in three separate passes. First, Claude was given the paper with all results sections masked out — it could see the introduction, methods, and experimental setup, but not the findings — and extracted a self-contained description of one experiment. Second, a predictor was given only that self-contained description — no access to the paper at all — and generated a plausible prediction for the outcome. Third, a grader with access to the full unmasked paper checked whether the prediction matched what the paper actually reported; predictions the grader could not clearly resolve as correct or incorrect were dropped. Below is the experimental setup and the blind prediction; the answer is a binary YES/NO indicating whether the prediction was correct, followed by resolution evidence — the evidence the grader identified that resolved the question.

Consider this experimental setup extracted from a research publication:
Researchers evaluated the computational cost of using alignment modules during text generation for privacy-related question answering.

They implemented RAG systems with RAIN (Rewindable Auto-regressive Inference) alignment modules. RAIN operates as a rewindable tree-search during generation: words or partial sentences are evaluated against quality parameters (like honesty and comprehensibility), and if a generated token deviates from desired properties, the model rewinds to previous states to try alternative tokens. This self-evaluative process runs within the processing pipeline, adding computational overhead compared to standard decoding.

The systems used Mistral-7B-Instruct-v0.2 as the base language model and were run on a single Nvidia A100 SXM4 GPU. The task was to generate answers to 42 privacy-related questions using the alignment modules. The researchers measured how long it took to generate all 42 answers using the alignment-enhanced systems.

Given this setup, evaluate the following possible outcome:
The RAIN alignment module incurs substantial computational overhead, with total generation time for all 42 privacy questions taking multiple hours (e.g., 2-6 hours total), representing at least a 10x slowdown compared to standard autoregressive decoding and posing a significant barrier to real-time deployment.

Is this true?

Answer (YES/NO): NO